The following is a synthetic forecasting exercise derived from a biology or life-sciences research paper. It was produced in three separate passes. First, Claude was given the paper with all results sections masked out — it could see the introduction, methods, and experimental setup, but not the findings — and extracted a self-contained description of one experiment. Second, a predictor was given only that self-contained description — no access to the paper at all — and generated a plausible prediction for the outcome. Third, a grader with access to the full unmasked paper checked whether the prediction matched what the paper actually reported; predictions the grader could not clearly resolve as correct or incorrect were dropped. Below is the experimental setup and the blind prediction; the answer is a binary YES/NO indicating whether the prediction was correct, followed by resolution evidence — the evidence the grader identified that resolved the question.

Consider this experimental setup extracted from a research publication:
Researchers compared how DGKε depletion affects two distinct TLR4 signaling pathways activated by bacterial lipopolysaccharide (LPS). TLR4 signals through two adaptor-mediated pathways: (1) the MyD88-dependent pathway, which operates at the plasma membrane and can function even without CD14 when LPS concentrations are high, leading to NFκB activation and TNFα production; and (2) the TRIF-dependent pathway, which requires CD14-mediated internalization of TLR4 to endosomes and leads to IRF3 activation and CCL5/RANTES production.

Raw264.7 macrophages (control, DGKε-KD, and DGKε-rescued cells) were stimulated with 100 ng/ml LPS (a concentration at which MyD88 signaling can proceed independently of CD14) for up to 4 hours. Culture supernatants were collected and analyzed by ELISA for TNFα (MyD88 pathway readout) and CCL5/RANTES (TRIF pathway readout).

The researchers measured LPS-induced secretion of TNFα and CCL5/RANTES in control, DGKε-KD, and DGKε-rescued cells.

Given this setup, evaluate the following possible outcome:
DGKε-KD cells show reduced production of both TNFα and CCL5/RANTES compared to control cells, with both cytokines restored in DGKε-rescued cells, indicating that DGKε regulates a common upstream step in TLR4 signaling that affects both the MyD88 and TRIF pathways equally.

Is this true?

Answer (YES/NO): NO